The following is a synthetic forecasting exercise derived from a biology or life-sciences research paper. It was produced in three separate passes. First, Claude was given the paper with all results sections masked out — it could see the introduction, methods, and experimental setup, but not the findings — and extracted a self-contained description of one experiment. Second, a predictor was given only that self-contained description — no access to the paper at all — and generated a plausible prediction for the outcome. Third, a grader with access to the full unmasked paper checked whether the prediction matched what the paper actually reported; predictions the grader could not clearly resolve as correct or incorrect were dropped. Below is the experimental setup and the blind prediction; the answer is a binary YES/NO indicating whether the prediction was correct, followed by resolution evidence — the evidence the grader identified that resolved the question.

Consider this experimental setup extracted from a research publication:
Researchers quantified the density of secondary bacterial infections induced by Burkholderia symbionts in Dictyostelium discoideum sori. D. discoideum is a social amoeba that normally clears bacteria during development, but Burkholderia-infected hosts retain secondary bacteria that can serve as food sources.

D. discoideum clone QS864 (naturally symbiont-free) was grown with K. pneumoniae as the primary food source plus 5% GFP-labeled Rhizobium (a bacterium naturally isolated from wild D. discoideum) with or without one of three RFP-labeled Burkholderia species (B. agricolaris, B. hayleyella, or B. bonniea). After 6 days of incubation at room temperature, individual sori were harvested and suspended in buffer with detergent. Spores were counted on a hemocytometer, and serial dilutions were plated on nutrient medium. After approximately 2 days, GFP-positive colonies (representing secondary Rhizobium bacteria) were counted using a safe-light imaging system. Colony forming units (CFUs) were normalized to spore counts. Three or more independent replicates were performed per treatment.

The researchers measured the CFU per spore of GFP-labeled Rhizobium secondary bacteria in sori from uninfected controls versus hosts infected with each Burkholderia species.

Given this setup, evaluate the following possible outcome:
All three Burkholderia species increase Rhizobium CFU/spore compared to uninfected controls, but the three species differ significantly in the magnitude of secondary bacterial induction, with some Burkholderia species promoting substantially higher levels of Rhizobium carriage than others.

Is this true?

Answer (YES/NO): YES